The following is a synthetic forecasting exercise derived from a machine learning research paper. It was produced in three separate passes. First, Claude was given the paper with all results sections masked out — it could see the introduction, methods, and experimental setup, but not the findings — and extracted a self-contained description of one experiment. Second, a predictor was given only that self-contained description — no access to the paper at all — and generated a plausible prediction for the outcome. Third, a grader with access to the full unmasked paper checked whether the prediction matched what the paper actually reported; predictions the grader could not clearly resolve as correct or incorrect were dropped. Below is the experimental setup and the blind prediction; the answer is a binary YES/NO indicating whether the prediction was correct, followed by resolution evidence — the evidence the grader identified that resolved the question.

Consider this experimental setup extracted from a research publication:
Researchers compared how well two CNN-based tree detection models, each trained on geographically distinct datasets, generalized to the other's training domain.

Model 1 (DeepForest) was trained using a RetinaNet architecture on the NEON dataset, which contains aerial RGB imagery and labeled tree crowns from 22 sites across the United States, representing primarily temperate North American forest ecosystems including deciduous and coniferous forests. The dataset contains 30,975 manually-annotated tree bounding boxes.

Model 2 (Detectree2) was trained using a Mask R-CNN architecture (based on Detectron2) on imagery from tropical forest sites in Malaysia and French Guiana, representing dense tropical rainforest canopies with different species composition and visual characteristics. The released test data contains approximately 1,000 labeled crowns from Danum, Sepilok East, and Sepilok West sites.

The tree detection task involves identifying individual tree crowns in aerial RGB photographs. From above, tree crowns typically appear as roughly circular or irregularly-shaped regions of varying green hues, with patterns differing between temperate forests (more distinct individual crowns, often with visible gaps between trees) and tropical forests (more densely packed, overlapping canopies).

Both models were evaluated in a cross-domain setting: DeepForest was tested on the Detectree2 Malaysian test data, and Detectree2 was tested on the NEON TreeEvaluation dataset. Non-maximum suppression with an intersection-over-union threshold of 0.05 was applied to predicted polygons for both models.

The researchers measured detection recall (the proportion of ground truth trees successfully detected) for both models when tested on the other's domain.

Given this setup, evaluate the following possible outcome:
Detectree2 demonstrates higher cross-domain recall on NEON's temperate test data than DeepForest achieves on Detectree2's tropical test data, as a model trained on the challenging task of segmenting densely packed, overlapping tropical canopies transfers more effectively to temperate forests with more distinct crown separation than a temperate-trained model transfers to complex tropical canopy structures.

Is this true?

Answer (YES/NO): NO